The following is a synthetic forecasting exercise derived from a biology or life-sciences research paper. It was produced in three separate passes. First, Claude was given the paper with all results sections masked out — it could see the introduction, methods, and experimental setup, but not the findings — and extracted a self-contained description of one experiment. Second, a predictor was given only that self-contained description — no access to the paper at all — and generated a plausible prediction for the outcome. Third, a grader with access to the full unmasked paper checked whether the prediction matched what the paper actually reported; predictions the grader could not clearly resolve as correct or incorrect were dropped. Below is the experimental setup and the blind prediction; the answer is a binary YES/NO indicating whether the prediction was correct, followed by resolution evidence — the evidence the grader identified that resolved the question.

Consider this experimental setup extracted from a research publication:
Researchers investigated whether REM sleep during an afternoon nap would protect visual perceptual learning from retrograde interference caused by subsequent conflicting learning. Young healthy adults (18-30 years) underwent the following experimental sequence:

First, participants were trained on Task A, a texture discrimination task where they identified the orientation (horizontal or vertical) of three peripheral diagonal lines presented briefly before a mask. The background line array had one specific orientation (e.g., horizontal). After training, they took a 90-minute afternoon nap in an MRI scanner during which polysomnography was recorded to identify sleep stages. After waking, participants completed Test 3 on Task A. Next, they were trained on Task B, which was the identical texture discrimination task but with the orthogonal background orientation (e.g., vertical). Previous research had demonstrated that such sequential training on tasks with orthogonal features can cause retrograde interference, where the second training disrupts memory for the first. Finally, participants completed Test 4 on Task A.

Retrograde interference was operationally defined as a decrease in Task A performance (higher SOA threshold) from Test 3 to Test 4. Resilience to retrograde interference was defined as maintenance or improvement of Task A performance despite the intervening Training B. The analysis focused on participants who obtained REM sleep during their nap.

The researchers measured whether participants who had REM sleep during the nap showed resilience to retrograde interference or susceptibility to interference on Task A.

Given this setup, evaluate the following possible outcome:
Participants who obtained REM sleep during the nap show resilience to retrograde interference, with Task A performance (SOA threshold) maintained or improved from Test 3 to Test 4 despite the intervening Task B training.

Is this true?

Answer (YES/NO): YES